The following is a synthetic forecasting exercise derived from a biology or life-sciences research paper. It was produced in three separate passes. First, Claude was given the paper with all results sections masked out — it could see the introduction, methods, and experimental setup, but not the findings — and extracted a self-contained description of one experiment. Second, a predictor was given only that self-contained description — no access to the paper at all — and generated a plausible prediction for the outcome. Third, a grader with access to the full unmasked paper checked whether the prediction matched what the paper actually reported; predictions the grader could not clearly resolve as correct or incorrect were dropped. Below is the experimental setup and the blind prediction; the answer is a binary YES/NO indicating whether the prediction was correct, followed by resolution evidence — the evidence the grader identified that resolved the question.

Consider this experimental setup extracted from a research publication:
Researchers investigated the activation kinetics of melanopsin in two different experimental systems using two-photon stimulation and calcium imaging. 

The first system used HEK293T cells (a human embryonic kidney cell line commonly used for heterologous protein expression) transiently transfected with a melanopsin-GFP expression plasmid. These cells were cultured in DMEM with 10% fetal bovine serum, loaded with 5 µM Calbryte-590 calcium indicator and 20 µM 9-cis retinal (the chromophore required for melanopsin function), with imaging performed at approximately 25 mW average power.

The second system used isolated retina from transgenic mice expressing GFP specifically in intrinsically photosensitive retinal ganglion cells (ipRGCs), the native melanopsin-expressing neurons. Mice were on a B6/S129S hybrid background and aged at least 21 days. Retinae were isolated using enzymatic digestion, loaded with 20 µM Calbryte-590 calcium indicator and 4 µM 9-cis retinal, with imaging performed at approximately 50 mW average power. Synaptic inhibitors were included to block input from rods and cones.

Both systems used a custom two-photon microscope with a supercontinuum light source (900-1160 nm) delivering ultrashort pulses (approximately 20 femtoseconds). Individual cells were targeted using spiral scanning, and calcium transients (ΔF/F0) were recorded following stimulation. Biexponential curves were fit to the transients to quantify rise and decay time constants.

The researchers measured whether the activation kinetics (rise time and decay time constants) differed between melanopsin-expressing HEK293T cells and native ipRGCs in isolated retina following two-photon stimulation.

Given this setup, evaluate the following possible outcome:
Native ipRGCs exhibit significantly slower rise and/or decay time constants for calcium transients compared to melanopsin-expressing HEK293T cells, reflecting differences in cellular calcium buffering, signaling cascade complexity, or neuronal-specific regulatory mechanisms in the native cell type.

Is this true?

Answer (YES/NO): NO